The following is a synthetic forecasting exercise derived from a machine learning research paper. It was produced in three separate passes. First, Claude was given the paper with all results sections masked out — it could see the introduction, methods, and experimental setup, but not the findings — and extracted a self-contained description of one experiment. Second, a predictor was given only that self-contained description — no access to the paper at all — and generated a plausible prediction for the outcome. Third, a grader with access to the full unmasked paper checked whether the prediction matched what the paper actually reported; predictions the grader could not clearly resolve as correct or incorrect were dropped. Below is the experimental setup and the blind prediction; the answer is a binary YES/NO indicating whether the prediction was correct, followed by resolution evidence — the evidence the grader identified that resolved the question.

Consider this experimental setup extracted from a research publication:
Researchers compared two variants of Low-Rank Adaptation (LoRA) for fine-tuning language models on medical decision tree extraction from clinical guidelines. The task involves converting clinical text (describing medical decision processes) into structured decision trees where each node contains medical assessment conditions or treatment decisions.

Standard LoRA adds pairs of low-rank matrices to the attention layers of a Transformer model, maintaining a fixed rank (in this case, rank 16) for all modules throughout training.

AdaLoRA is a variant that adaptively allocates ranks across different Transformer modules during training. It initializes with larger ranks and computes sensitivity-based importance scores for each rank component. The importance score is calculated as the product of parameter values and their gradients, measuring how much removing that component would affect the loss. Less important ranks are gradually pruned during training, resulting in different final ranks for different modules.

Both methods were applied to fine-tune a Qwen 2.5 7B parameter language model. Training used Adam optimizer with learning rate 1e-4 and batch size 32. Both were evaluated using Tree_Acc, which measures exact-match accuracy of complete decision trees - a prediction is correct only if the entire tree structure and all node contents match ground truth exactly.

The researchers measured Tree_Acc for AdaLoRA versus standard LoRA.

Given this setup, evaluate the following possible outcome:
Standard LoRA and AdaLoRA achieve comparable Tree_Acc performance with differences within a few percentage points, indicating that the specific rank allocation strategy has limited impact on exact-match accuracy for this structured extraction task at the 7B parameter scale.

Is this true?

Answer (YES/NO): YES